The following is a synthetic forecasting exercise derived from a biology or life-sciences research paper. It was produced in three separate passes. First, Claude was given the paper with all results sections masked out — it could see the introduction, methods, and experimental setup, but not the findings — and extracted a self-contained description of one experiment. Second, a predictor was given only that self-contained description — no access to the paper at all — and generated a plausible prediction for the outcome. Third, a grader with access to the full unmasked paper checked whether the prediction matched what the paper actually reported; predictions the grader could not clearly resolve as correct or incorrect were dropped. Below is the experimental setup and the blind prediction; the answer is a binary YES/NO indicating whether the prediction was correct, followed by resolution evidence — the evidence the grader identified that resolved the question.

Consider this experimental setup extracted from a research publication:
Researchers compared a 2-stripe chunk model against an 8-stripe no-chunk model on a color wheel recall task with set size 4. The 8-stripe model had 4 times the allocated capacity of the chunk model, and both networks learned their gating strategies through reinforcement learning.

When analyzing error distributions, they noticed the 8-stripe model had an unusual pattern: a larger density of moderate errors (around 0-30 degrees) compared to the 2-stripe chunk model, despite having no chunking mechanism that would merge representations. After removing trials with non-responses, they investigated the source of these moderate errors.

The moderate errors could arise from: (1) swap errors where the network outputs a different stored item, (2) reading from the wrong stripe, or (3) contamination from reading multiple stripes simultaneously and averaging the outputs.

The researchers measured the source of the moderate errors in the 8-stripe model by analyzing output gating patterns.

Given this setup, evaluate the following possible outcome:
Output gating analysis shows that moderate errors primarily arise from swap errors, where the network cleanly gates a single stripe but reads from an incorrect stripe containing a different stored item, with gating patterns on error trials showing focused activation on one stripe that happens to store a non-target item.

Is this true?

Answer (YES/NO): NO